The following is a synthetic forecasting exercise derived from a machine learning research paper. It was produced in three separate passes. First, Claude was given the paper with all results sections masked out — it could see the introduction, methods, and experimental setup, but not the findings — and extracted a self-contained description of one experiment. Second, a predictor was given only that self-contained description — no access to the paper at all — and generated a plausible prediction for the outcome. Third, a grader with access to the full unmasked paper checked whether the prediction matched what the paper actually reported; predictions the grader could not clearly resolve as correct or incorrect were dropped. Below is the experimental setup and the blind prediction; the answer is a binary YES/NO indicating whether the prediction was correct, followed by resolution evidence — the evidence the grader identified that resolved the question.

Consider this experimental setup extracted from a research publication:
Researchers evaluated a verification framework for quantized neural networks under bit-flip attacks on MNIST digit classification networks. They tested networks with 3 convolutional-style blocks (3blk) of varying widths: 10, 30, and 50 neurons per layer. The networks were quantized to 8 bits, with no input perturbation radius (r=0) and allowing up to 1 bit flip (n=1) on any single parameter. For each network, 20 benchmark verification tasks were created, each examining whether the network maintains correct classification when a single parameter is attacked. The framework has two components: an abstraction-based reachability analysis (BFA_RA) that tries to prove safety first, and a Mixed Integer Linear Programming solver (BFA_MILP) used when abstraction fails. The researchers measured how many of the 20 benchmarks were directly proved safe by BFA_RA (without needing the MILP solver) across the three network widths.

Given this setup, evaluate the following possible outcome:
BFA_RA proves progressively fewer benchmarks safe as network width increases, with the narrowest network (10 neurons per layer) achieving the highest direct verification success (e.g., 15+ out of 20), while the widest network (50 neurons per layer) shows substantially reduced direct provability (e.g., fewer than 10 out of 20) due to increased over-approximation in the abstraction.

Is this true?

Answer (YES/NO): NO